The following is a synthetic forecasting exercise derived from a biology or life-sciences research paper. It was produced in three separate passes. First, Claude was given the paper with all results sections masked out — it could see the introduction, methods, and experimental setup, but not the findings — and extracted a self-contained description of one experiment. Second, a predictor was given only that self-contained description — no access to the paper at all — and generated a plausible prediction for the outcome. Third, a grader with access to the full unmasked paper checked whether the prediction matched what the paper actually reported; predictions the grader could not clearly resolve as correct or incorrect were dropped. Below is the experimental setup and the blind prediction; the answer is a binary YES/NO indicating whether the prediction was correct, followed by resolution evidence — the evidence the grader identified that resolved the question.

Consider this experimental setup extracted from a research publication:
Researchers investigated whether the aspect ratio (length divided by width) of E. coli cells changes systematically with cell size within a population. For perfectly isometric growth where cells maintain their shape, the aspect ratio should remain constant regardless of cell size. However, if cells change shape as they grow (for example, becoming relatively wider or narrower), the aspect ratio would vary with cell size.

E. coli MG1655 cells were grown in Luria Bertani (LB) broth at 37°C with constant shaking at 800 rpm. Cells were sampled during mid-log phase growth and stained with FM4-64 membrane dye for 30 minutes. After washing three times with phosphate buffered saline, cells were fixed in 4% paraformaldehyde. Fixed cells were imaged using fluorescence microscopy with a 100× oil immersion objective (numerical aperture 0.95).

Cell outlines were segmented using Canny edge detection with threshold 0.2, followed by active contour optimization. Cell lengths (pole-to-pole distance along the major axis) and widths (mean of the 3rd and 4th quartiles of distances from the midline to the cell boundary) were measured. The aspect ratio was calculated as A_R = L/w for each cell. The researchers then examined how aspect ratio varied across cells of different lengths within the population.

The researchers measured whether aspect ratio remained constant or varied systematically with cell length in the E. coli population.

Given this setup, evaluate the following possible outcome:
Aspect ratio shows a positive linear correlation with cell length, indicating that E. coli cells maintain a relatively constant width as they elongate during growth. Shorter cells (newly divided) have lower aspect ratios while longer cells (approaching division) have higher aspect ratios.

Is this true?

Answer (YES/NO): NO